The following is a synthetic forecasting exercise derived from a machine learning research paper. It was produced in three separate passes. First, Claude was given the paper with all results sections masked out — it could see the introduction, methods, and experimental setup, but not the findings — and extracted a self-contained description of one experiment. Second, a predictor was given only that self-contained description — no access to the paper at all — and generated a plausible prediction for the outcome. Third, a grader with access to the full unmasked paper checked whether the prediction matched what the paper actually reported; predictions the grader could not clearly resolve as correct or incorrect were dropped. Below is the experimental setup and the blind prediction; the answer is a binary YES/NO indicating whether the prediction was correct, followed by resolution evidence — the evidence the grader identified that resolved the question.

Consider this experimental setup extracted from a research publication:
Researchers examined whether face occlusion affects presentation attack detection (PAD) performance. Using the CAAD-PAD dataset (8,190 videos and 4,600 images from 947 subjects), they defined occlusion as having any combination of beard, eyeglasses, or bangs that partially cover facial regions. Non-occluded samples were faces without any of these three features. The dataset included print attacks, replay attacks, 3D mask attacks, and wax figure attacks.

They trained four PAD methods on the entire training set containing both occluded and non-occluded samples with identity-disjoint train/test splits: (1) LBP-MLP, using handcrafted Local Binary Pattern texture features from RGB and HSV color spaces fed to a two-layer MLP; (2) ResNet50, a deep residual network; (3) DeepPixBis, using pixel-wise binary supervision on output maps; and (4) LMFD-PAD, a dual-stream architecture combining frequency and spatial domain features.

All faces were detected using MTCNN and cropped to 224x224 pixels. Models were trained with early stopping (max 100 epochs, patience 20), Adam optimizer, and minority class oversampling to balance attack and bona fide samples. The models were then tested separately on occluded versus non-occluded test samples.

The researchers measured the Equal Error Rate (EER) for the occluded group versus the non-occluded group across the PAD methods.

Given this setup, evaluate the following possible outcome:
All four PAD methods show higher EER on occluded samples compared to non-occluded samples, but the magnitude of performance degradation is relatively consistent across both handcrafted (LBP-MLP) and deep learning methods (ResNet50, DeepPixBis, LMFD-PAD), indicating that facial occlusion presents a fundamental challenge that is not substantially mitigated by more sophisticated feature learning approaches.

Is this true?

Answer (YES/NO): NO